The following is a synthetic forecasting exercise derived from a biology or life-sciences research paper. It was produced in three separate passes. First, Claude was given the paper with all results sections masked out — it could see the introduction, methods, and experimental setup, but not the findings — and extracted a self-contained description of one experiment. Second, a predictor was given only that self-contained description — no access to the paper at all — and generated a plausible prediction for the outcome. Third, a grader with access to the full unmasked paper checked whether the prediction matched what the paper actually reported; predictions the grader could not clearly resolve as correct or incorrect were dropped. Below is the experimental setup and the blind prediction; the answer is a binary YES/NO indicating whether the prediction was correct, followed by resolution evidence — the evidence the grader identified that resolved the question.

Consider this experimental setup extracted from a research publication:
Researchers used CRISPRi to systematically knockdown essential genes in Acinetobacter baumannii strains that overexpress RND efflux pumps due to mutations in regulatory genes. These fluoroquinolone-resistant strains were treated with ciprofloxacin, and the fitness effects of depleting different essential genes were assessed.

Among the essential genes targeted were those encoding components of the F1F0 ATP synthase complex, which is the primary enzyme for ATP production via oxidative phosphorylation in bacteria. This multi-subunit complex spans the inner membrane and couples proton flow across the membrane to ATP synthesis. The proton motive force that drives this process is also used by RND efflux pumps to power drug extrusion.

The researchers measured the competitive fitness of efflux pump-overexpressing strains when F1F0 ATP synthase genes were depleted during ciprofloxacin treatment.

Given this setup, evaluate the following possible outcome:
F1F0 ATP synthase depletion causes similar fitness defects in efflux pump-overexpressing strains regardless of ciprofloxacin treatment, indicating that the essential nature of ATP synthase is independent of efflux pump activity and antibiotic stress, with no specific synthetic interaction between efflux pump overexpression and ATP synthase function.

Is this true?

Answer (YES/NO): NO